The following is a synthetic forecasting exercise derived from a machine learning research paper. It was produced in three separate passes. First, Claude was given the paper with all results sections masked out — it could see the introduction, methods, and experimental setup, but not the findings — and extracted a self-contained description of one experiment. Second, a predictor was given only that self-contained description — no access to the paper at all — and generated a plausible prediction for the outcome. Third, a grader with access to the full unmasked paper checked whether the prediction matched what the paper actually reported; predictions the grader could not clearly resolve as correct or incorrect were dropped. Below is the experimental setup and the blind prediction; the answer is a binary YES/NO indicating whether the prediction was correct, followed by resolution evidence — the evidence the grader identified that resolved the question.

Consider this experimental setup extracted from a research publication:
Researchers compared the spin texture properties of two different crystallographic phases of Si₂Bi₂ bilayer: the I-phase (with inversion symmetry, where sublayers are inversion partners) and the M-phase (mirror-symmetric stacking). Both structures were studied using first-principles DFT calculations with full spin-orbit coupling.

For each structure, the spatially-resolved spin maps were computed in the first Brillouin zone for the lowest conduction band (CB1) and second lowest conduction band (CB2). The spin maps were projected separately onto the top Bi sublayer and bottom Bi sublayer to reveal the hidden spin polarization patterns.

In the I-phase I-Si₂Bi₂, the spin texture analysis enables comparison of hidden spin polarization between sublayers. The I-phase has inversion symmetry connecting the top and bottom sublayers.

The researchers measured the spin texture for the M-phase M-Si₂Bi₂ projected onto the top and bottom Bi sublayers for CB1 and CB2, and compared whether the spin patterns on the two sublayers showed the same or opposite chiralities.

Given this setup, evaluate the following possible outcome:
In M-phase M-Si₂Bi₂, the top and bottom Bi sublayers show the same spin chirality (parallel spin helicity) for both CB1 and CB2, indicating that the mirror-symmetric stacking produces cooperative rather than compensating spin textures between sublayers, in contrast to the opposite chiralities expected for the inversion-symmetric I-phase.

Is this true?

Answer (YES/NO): NO